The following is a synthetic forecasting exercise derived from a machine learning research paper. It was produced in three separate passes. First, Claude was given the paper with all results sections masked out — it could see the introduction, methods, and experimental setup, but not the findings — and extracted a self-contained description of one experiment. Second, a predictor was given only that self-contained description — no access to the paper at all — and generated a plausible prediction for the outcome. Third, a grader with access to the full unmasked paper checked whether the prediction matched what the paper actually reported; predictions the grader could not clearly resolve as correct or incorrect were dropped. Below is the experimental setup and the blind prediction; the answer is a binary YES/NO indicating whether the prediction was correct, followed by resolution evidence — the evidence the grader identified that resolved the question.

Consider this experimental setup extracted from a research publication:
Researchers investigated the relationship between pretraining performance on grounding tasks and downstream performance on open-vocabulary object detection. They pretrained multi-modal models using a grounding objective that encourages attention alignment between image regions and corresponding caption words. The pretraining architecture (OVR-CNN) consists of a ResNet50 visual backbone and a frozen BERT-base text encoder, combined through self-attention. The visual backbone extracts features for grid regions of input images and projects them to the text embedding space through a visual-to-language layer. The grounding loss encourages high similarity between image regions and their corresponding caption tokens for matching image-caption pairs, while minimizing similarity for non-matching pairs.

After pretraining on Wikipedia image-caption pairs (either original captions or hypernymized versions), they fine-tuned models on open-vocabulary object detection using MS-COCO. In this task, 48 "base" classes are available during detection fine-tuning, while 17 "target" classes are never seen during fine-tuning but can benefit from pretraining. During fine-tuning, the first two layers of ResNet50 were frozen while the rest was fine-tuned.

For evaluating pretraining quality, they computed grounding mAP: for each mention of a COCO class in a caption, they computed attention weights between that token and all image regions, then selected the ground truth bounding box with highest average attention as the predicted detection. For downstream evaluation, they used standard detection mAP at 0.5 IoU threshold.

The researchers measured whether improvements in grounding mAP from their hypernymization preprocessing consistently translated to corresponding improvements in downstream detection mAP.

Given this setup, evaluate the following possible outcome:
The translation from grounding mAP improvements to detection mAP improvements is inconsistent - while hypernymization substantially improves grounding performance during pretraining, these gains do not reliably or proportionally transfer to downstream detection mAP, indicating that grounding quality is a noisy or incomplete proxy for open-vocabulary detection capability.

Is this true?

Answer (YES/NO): NO